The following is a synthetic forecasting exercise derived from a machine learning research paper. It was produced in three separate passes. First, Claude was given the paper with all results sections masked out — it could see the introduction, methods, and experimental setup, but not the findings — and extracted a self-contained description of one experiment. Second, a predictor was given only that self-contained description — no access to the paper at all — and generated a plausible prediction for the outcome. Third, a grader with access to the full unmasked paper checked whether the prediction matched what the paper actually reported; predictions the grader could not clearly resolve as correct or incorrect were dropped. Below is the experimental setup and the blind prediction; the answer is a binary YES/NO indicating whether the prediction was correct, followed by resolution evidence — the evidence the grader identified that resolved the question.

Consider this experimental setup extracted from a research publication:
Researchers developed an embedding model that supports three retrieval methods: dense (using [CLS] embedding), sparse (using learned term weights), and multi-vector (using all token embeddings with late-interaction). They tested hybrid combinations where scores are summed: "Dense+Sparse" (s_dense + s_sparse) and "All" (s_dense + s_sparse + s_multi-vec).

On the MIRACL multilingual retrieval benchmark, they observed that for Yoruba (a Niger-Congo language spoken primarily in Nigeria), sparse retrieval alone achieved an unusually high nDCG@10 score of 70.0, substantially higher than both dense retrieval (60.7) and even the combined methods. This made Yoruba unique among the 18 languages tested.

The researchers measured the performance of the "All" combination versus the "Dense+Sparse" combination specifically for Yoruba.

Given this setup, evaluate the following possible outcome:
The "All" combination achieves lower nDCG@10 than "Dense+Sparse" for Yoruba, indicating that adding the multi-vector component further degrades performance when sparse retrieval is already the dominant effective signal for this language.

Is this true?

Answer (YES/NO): YES